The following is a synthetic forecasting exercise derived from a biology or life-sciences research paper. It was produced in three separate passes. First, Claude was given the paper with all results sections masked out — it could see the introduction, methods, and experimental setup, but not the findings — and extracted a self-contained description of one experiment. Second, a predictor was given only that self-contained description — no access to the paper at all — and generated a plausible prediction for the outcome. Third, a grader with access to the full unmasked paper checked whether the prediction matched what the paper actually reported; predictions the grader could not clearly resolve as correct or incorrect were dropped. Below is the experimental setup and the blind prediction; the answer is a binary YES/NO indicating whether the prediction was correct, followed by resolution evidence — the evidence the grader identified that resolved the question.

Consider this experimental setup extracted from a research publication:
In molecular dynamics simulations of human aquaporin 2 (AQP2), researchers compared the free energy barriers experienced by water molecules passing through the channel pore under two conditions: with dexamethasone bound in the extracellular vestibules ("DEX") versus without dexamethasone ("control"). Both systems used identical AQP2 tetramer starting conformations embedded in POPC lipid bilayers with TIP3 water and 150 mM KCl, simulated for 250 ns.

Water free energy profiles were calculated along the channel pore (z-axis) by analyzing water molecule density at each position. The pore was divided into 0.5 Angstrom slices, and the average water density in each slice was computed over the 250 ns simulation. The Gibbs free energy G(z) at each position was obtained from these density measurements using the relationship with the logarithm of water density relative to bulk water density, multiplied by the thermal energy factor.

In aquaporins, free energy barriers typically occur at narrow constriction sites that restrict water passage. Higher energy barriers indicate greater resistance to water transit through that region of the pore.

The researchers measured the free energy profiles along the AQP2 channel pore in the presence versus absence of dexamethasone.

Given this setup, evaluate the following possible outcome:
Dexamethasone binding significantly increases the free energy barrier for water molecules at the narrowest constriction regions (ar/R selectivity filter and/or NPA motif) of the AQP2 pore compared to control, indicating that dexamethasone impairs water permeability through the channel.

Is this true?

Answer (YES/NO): NO